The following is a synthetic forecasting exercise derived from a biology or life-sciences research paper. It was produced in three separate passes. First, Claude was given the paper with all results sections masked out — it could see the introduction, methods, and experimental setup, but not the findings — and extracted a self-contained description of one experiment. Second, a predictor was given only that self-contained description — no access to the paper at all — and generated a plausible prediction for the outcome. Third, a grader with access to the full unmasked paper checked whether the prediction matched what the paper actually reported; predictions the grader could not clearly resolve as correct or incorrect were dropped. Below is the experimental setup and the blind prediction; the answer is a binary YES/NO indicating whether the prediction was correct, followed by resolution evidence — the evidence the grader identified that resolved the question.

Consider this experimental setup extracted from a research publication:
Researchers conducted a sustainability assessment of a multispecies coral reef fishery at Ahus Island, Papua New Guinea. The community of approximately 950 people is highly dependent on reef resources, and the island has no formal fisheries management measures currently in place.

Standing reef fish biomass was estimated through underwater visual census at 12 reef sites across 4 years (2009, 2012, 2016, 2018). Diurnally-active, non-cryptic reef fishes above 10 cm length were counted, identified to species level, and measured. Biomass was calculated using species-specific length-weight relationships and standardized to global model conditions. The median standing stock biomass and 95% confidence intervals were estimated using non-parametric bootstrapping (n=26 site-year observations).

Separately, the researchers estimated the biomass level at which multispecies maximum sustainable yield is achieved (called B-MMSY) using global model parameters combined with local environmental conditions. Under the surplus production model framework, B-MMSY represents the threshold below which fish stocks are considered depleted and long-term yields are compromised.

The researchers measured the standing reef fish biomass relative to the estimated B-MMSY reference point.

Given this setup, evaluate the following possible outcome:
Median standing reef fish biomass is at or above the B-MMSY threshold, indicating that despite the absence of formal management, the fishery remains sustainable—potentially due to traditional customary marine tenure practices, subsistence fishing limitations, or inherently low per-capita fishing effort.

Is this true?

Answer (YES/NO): NO